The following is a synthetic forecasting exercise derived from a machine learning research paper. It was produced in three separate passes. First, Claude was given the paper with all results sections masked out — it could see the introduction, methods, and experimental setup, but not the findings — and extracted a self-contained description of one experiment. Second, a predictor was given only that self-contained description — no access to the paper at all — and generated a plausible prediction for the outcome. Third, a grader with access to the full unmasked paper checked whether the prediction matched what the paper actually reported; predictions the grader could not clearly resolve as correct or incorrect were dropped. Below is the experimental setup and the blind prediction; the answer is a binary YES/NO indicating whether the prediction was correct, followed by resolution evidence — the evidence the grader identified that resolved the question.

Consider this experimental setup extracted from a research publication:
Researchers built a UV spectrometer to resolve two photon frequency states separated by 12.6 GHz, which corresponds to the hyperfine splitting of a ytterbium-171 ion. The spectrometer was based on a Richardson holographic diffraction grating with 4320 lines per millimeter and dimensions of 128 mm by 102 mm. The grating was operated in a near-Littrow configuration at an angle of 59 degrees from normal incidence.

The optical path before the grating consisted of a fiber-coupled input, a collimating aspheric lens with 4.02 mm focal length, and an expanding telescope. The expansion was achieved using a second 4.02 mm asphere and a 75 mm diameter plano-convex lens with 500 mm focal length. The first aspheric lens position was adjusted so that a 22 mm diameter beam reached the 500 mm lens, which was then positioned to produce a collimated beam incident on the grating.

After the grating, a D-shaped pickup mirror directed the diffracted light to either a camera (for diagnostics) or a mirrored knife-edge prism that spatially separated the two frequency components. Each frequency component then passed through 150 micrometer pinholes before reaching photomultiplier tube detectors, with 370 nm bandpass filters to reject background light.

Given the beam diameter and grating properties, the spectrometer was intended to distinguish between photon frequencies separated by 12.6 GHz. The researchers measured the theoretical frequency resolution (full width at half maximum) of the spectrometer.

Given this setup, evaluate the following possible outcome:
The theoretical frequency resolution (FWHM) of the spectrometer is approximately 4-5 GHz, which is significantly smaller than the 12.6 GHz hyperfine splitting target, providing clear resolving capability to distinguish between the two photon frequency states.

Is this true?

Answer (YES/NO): NO